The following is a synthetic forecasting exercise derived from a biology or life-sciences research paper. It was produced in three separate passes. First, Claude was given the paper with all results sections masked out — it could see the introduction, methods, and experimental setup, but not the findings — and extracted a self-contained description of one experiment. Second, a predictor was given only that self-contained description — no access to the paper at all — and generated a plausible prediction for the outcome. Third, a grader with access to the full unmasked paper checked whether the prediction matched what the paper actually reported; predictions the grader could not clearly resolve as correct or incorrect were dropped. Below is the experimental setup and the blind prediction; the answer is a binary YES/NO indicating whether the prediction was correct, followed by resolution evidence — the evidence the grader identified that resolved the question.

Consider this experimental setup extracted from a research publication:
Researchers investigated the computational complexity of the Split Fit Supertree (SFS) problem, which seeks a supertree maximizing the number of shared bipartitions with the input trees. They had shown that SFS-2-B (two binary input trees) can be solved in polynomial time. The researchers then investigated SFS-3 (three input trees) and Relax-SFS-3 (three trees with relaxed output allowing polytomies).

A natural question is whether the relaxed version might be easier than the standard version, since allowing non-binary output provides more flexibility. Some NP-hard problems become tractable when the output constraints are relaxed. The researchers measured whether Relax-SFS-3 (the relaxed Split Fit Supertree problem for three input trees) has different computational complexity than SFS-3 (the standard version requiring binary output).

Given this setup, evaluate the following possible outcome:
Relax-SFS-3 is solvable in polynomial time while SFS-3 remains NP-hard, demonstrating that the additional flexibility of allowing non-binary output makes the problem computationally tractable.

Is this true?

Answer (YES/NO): NO